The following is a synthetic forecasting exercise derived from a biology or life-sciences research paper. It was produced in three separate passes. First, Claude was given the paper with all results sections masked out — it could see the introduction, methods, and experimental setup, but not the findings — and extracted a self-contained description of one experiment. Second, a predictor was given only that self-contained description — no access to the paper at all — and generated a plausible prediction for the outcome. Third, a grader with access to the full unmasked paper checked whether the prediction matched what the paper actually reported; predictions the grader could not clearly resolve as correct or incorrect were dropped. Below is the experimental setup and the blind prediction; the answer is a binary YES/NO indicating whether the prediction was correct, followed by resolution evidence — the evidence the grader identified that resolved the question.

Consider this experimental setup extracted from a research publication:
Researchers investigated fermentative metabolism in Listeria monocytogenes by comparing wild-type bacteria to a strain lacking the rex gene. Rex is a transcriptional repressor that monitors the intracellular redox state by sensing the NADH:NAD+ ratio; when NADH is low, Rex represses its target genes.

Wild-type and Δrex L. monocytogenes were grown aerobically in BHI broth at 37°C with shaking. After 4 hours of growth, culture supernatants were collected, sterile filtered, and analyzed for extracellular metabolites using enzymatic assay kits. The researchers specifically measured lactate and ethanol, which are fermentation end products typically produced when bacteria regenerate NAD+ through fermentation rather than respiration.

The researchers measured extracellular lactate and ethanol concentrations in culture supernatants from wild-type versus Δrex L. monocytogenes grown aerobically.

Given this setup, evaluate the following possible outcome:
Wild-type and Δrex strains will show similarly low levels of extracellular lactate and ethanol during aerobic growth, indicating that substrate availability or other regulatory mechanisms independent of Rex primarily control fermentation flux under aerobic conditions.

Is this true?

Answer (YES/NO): NO